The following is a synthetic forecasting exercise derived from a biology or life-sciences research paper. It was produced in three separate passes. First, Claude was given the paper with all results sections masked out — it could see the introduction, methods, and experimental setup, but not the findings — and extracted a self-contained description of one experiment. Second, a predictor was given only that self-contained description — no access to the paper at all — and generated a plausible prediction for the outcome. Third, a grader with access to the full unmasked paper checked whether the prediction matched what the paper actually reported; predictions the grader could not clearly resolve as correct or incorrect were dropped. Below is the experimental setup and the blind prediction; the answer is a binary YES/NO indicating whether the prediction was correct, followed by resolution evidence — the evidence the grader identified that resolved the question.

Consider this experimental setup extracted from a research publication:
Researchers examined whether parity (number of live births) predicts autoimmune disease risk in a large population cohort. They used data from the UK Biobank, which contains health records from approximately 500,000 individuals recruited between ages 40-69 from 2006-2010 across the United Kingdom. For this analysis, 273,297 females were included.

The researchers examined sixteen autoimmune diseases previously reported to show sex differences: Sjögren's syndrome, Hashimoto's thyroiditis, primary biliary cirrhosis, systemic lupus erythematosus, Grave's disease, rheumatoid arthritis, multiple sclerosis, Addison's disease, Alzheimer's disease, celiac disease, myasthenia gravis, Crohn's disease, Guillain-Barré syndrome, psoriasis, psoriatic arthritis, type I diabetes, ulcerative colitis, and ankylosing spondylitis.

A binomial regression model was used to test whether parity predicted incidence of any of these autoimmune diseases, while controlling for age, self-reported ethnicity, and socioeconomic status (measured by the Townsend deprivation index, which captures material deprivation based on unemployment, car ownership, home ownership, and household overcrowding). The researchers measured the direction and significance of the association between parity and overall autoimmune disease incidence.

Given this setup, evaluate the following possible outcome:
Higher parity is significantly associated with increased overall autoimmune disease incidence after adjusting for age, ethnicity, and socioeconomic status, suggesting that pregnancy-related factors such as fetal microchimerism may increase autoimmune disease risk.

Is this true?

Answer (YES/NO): YES